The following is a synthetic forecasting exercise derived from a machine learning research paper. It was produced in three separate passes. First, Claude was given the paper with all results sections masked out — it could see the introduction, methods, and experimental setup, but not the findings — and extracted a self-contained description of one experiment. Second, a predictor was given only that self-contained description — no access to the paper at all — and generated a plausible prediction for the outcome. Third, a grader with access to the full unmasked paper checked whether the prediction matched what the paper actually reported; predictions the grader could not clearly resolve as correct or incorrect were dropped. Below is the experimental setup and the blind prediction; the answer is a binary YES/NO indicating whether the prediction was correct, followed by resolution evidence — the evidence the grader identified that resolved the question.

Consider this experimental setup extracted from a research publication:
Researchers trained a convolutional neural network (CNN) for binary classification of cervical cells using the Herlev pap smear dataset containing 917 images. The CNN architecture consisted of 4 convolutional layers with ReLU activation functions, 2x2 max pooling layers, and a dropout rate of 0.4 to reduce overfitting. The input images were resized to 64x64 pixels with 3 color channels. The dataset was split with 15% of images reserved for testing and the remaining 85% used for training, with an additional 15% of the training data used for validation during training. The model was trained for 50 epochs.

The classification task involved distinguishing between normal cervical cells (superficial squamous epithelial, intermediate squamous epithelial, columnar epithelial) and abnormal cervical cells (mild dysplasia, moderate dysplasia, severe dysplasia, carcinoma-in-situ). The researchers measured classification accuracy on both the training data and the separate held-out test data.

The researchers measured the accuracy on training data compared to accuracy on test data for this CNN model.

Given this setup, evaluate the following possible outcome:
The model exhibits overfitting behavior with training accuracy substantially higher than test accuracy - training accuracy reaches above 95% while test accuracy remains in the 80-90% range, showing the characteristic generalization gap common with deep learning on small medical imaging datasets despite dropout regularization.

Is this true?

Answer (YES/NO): NO